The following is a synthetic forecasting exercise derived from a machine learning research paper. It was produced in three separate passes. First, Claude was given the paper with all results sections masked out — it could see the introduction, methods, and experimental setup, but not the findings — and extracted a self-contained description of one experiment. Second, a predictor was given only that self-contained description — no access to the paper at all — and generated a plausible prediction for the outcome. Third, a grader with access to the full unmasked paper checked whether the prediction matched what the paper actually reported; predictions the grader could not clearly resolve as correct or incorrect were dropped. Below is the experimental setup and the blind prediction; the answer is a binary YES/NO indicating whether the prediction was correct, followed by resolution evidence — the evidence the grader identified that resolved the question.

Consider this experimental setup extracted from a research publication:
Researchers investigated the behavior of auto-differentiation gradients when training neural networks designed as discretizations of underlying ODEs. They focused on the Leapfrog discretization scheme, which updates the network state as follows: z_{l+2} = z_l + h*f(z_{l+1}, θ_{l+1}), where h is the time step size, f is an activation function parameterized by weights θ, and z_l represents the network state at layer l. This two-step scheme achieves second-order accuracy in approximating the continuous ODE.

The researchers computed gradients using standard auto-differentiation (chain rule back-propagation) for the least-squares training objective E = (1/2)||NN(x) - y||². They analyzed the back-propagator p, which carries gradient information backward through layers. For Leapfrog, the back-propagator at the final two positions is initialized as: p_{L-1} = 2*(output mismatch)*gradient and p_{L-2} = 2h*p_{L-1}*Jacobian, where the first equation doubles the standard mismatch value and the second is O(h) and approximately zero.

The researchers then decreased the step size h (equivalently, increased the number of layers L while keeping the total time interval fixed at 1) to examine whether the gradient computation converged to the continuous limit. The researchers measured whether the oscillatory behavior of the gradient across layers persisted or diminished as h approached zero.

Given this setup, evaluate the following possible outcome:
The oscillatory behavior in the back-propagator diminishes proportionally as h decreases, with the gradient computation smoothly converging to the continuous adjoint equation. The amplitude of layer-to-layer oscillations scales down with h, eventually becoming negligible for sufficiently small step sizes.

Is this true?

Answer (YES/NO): NO